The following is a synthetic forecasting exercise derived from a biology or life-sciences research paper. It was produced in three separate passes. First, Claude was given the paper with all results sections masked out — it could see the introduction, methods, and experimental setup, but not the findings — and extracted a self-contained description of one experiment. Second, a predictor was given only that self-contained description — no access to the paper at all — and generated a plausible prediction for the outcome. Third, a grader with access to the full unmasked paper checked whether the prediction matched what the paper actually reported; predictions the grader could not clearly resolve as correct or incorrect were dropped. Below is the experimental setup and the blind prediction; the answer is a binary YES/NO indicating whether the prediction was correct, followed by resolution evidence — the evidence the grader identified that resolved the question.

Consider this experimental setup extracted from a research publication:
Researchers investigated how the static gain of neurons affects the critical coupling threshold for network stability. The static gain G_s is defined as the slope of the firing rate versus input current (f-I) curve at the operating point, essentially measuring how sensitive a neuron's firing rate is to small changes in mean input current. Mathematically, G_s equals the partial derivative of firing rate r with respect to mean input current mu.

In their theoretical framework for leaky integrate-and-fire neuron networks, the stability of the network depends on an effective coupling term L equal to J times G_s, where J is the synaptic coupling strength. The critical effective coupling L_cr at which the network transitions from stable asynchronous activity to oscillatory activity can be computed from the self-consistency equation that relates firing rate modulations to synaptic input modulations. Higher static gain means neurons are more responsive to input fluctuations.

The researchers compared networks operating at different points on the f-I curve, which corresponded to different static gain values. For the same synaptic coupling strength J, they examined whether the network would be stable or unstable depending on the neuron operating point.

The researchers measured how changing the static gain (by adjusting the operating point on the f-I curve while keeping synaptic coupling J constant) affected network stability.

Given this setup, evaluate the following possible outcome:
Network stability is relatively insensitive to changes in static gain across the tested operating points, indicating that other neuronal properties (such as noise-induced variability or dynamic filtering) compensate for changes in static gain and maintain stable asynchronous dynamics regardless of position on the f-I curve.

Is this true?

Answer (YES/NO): NO